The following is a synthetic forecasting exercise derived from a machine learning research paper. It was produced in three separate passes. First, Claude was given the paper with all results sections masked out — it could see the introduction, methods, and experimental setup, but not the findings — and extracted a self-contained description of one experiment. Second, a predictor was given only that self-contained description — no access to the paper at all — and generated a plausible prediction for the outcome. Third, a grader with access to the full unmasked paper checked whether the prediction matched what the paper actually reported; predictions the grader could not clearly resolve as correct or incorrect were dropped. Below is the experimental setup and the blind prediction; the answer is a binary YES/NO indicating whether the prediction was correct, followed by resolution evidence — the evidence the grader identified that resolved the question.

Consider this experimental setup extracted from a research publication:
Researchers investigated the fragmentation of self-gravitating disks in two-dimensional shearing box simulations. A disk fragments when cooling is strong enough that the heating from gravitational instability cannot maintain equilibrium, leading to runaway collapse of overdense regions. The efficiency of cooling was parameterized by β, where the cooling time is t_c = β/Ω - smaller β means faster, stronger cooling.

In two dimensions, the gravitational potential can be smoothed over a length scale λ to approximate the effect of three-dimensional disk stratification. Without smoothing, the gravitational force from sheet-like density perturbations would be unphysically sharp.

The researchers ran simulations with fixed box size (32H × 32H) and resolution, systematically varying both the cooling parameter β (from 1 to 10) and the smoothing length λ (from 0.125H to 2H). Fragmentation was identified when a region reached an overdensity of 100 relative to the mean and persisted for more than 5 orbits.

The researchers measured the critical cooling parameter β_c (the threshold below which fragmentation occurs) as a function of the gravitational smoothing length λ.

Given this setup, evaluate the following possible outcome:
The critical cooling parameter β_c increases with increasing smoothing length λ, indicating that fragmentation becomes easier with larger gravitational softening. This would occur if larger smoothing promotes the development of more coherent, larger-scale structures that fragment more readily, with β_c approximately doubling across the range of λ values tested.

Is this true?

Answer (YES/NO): NO